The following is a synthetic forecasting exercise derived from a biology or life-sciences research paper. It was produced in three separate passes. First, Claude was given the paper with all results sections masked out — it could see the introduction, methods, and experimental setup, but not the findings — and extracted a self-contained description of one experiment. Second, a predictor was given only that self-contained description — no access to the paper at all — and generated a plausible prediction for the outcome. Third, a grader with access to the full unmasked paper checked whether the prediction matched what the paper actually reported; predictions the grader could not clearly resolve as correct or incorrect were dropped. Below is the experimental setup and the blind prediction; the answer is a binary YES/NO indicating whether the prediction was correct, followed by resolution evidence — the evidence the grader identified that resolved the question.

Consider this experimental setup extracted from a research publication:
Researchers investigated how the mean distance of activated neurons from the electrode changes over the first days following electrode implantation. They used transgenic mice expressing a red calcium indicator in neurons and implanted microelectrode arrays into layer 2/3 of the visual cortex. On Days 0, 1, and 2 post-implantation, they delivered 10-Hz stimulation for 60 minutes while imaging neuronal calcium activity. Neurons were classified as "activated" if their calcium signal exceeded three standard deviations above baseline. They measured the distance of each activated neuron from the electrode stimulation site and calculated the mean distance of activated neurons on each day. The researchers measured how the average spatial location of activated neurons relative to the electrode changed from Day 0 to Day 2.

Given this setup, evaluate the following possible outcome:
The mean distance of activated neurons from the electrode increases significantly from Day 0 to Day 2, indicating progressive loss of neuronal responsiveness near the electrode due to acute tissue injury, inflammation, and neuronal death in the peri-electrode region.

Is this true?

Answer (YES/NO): NO